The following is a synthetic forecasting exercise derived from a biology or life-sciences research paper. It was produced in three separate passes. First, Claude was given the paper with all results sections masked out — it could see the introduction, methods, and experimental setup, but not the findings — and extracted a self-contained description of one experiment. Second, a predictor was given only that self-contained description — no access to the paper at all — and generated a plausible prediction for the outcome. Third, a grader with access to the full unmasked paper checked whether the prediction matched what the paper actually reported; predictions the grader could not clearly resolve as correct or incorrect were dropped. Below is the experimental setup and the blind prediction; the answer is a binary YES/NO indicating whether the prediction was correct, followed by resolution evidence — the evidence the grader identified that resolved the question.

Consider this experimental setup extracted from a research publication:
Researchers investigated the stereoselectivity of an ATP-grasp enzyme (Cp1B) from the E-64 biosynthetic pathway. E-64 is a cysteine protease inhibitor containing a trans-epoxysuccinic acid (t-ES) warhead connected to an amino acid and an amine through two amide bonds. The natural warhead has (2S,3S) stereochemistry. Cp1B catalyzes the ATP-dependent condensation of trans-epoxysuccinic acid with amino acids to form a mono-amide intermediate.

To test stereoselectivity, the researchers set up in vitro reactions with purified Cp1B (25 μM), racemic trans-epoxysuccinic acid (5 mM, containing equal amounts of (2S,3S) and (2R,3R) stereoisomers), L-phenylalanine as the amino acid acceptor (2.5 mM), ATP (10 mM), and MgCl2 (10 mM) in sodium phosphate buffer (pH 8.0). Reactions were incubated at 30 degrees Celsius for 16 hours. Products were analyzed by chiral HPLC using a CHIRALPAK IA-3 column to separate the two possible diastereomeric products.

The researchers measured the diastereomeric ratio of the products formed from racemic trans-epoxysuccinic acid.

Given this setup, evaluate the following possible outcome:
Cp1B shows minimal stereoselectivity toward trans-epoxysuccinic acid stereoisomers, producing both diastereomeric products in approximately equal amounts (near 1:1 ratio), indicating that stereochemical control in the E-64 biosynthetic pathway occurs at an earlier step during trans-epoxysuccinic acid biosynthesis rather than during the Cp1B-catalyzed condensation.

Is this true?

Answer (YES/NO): NO